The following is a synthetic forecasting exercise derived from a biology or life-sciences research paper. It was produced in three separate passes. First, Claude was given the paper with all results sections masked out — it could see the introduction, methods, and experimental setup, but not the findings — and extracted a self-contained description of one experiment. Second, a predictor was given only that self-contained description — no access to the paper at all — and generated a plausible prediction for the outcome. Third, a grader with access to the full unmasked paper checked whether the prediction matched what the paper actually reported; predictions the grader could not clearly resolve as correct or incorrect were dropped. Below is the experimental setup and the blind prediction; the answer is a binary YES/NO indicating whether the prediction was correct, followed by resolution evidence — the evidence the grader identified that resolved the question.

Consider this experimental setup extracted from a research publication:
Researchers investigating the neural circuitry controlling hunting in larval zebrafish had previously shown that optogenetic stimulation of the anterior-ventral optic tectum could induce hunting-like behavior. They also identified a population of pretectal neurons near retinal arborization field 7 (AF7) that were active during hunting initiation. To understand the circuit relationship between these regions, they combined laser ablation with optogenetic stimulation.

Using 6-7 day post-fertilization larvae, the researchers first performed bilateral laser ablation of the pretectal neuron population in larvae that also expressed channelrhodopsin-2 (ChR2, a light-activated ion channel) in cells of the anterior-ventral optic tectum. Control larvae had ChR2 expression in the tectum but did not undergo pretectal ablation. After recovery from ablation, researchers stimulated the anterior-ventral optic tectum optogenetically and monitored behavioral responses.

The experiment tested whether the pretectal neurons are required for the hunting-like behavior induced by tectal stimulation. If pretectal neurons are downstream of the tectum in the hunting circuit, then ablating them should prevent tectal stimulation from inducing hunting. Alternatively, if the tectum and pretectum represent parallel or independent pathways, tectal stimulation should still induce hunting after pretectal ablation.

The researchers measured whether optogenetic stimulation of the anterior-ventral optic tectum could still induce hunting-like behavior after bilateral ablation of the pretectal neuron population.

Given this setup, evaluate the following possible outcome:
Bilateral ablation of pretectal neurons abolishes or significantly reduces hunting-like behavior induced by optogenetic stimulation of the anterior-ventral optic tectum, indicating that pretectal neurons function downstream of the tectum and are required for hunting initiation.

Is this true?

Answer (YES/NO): YES